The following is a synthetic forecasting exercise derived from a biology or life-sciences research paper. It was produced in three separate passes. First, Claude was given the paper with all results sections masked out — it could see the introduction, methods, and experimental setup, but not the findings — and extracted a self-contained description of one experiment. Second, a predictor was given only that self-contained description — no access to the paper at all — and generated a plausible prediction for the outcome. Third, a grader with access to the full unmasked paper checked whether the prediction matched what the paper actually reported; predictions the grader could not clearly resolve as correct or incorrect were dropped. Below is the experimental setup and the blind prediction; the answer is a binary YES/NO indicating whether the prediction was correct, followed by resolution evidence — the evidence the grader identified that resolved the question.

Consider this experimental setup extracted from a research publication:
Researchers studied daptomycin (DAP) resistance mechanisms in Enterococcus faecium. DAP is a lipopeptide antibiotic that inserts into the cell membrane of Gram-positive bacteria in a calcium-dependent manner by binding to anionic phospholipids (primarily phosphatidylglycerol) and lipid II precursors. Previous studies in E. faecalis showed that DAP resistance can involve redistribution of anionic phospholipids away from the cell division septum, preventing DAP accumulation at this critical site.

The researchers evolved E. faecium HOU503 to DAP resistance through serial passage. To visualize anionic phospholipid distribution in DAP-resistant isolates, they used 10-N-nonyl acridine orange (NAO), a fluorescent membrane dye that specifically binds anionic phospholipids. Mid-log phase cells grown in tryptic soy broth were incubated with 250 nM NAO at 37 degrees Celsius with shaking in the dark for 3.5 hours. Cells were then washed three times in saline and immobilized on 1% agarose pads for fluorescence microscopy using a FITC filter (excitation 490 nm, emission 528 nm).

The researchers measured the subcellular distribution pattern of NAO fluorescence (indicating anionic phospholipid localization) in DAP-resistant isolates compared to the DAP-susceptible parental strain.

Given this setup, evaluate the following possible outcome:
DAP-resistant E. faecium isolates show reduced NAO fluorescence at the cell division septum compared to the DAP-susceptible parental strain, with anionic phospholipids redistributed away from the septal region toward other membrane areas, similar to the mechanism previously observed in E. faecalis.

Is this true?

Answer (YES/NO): NO